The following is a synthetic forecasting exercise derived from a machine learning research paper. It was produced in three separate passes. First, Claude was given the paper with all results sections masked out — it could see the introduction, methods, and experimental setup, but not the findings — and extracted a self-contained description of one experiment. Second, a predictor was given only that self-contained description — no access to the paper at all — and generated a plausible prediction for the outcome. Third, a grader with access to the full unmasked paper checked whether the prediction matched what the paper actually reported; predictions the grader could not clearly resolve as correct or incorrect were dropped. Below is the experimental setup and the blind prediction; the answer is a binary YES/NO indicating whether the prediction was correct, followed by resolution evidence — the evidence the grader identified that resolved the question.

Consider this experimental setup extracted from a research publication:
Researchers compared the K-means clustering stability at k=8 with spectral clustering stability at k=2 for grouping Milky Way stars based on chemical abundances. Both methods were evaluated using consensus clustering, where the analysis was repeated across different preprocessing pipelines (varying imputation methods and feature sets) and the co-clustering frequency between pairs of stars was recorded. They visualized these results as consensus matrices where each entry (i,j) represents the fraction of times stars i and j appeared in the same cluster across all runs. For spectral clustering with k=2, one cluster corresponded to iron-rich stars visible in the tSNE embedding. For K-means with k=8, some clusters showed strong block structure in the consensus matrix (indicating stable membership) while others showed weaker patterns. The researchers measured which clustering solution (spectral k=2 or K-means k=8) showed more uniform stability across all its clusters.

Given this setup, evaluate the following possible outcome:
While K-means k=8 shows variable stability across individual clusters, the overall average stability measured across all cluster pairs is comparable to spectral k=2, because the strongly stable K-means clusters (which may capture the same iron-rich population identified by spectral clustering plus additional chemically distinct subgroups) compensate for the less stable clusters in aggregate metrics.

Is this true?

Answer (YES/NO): NO